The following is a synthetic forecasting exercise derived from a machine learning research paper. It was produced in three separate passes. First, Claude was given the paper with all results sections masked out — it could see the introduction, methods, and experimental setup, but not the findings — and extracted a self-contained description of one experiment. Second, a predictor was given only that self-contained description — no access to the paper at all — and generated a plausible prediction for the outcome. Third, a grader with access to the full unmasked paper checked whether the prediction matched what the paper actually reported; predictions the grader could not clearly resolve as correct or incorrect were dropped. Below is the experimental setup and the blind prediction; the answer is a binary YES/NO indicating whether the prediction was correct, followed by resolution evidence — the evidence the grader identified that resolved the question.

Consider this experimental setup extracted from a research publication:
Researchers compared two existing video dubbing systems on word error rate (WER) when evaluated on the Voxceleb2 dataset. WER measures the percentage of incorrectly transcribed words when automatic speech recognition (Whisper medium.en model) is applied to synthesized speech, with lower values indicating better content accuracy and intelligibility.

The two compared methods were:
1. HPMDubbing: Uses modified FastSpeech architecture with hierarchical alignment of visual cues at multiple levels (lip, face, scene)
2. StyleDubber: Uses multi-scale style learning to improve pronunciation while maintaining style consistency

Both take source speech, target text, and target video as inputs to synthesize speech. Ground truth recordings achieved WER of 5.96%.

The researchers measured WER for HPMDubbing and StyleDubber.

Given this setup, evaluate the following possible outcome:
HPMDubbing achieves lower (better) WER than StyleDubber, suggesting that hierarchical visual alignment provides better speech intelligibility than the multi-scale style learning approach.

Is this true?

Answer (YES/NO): NO